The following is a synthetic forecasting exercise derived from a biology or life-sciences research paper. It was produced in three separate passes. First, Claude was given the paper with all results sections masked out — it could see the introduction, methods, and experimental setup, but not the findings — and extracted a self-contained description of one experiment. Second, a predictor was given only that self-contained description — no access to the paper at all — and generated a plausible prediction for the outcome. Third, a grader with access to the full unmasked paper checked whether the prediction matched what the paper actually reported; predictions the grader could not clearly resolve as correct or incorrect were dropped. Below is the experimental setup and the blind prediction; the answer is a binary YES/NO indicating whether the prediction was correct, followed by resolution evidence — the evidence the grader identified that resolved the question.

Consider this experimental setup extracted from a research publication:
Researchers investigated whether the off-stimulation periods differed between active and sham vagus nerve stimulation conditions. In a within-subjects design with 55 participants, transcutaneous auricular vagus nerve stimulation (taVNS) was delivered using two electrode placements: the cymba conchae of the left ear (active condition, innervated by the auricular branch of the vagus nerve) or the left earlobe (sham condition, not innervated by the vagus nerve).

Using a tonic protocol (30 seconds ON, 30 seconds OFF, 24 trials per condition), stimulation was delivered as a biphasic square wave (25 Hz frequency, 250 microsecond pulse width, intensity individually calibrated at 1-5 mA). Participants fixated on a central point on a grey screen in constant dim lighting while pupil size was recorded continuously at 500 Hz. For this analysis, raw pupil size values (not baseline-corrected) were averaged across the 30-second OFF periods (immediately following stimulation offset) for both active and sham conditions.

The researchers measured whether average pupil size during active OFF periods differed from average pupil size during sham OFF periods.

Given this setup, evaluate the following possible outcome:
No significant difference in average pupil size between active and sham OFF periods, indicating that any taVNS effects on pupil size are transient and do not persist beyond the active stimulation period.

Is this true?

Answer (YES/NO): YES